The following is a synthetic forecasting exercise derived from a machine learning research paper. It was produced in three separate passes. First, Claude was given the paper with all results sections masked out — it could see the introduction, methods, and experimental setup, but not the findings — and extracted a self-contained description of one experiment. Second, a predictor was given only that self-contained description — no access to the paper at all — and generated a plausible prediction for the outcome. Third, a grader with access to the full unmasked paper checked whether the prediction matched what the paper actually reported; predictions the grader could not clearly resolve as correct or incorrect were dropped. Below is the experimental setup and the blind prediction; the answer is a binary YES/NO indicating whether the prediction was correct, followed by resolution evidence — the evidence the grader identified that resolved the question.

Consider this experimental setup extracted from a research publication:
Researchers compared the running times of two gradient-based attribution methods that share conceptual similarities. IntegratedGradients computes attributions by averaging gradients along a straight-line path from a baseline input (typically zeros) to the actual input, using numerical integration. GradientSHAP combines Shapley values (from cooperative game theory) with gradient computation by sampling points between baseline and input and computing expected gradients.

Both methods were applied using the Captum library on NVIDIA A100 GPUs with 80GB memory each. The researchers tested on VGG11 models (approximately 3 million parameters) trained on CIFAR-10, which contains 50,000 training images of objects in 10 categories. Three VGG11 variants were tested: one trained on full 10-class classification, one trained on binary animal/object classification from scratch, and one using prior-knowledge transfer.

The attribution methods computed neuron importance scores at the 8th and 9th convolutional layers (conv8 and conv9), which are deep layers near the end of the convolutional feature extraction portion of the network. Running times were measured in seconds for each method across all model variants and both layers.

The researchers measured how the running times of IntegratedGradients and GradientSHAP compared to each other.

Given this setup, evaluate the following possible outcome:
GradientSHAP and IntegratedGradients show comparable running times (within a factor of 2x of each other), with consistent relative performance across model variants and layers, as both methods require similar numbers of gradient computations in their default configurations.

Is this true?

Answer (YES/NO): YES